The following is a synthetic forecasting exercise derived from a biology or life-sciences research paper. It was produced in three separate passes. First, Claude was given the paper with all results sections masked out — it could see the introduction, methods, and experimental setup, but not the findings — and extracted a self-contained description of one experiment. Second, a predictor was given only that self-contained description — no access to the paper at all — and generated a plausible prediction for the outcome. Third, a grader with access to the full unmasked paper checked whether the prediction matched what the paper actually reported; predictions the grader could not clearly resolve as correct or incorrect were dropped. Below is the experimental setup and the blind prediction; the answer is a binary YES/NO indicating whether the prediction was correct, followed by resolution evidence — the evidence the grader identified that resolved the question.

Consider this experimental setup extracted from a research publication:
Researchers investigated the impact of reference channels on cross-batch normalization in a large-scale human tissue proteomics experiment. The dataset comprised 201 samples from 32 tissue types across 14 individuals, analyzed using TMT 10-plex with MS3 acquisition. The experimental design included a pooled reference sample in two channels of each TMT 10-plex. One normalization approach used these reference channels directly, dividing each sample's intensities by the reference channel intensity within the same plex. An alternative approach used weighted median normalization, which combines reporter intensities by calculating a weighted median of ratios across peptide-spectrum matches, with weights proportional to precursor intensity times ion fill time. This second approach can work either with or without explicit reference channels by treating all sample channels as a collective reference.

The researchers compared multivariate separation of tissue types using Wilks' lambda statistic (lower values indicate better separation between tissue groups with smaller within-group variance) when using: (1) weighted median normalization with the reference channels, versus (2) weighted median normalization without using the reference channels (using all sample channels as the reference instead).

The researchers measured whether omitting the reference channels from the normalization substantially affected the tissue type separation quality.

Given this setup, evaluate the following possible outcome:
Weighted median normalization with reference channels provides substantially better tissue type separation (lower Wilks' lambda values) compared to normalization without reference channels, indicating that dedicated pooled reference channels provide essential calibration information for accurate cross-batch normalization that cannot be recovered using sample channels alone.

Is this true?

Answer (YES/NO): NO